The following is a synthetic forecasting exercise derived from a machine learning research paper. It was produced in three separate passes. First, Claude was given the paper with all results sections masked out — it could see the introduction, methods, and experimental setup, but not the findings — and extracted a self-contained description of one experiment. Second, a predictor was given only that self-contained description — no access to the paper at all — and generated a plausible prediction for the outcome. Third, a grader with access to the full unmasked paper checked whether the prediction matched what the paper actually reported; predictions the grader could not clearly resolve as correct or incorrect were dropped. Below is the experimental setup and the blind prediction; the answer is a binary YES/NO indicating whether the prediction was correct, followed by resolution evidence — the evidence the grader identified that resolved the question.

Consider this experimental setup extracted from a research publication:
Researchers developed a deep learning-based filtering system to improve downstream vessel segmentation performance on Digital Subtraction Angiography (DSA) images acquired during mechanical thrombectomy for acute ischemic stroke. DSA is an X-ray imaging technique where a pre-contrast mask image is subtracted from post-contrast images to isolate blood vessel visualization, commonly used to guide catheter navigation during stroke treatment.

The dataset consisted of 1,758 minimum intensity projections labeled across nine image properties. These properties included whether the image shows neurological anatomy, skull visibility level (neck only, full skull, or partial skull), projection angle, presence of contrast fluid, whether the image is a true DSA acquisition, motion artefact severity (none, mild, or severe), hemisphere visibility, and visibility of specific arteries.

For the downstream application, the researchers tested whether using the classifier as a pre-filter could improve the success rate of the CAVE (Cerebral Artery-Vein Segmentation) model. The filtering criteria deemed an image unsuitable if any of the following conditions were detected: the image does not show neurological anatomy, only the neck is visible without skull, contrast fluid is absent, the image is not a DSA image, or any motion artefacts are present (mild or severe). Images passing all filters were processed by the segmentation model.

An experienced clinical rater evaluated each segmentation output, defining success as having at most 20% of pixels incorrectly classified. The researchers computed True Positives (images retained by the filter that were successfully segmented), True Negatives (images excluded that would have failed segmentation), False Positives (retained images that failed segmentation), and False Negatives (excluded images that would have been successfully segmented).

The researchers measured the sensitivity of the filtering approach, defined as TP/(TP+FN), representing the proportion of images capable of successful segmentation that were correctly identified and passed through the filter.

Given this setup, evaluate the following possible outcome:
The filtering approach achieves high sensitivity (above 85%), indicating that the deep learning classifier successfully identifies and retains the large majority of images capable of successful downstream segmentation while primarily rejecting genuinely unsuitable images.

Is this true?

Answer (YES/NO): NO